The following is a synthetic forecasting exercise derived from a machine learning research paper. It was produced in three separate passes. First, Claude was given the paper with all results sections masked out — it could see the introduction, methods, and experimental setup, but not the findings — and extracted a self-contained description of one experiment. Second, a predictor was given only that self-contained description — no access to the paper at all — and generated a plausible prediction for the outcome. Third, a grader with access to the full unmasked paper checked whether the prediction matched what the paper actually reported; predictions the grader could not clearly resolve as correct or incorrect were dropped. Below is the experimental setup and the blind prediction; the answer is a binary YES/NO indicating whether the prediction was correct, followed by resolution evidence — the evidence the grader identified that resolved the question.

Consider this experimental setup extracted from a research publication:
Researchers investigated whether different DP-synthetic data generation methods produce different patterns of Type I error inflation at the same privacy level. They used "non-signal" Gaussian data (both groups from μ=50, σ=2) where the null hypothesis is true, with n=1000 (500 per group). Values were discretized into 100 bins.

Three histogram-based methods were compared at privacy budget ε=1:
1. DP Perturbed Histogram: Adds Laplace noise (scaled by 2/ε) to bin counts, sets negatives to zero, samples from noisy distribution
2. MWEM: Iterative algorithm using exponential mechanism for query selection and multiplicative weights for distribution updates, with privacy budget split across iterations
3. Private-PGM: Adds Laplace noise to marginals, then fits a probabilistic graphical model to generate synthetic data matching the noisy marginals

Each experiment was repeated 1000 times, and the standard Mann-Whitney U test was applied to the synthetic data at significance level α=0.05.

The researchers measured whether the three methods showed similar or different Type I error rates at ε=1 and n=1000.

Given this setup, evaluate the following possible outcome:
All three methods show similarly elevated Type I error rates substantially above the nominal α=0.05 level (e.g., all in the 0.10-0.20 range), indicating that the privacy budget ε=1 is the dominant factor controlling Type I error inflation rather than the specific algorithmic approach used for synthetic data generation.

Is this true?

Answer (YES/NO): NO